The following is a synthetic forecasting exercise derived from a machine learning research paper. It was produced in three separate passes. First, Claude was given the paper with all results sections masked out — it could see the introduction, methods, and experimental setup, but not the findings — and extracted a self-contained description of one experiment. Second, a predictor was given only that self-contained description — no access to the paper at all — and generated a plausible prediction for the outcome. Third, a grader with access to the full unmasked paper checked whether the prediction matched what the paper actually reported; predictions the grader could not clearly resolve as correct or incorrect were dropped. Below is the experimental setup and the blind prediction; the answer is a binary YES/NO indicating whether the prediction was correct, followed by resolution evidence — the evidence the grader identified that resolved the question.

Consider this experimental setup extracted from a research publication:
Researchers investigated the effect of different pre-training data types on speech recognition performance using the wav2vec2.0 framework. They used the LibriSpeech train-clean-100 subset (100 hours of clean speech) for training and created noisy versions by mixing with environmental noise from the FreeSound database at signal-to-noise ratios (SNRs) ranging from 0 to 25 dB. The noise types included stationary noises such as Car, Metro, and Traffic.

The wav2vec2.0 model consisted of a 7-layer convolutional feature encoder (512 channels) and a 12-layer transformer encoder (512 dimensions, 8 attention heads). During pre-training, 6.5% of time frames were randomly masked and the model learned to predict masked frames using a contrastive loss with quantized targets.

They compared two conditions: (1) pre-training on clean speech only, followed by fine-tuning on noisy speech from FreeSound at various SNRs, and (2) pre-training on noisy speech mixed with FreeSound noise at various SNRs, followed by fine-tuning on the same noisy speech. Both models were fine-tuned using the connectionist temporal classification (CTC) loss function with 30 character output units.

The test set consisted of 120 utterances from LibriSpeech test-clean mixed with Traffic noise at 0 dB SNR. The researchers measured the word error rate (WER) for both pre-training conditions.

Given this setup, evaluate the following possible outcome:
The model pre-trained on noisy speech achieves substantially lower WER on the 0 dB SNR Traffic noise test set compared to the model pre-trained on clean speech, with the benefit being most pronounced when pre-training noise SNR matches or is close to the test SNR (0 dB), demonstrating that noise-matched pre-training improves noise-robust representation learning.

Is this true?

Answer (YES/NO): YES